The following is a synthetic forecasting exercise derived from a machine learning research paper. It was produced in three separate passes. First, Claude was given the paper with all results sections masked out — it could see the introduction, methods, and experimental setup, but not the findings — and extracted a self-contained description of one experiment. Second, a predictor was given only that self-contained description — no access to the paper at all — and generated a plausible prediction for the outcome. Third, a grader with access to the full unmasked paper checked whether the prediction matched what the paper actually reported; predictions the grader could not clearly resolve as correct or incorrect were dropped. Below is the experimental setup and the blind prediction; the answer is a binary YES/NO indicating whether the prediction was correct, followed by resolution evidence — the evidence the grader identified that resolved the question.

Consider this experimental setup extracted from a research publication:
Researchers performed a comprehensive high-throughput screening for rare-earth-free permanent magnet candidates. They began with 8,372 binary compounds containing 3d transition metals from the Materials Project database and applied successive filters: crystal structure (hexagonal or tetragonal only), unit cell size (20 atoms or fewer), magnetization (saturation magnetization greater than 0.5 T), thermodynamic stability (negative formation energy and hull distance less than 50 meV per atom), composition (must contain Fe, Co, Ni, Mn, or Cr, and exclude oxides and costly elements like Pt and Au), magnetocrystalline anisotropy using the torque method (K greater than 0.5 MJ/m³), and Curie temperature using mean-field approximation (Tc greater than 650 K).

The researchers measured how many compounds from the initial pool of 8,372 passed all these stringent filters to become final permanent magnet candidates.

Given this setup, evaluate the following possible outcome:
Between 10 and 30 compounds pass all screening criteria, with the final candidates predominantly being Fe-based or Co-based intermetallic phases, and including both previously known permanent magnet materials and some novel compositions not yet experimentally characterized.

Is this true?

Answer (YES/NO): YES